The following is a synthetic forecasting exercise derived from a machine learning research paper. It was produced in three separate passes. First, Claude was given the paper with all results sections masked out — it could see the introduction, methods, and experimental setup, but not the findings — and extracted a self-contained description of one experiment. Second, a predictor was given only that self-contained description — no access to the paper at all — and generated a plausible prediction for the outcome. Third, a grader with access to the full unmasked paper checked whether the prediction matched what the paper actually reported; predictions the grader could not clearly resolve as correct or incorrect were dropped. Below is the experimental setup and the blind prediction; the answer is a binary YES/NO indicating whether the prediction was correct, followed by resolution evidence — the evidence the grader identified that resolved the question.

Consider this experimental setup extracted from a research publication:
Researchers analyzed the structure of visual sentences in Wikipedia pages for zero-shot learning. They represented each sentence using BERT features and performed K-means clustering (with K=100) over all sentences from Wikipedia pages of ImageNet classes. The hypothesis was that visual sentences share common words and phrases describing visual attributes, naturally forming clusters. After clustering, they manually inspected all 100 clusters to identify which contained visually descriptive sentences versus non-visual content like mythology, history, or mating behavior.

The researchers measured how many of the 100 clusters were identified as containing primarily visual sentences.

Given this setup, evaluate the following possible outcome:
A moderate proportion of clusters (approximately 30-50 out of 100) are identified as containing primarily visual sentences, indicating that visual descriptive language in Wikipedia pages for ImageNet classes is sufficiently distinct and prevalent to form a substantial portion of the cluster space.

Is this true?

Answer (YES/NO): YES